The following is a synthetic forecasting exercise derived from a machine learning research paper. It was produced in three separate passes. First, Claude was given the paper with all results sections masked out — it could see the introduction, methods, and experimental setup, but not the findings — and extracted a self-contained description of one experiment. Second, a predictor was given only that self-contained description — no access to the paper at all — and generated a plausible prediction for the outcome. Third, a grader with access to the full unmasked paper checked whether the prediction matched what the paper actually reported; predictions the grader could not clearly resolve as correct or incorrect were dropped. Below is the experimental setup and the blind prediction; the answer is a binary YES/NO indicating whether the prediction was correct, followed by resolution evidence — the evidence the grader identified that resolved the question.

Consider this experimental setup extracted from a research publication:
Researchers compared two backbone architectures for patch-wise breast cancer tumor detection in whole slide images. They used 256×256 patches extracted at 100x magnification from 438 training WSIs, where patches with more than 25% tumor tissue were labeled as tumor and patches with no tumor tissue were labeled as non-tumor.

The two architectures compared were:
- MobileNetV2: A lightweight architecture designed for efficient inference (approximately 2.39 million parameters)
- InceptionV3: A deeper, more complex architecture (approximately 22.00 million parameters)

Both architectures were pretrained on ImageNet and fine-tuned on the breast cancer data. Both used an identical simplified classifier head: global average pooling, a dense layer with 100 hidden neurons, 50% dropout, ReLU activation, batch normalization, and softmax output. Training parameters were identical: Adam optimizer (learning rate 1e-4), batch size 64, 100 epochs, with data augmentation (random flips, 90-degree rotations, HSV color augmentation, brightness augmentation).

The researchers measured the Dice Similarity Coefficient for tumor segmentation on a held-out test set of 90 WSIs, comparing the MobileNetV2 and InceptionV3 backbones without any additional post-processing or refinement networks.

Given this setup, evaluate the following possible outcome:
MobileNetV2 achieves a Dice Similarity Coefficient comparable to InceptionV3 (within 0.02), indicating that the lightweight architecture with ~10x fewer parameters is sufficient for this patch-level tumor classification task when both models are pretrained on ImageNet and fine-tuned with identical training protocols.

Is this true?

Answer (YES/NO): YES